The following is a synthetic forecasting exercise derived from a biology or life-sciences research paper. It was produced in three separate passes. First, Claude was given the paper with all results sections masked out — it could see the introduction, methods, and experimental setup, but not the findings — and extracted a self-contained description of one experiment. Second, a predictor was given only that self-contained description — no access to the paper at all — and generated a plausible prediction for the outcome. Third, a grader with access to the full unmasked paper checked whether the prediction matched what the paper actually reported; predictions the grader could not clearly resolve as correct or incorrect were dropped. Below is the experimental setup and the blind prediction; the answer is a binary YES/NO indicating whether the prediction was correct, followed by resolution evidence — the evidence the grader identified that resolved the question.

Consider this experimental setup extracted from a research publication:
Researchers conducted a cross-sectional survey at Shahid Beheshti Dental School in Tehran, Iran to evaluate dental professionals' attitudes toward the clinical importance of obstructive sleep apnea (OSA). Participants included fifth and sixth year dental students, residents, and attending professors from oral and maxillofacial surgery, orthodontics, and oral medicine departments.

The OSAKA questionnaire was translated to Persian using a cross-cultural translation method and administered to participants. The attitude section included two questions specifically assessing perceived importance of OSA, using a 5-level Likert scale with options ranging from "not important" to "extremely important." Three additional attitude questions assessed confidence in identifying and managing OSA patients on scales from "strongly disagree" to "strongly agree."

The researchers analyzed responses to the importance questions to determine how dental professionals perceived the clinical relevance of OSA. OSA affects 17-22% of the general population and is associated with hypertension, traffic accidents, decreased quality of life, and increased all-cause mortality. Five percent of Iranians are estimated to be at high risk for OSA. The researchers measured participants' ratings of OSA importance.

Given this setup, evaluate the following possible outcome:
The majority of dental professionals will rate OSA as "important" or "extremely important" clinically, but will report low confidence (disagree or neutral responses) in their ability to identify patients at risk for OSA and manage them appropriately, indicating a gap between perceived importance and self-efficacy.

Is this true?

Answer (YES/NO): YES